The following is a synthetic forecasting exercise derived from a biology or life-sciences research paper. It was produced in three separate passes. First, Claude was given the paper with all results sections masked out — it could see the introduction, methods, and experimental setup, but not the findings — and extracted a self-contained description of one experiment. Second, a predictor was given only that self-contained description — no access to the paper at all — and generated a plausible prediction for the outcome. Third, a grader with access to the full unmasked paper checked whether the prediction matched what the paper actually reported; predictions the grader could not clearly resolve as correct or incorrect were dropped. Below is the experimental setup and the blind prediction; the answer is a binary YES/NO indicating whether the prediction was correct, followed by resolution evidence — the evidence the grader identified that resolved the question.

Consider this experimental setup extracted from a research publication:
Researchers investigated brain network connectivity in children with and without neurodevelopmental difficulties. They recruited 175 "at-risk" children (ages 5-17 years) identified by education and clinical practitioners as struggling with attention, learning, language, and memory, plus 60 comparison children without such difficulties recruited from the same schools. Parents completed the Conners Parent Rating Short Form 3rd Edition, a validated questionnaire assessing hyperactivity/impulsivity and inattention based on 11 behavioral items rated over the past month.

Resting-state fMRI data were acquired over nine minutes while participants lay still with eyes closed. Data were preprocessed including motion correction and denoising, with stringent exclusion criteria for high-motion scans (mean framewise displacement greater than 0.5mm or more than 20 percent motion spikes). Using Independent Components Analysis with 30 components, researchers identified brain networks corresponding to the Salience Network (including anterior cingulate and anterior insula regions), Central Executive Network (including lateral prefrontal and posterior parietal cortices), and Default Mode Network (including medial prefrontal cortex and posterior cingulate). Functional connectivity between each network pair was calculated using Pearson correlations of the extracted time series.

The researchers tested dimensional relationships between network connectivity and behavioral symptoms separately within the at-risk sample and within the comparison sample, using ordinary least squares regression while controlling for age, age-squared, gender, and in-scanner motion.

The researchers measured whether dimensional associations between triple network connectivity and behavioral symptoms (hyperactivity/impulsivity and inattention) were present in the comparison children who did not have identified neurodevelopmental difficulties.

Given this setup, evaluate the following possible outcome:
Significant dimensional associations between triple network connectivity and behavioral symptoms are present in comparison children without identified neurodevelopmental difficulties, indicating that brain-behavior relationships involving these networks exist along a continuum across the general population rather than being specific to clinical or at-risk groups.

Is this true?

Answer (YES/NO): NO